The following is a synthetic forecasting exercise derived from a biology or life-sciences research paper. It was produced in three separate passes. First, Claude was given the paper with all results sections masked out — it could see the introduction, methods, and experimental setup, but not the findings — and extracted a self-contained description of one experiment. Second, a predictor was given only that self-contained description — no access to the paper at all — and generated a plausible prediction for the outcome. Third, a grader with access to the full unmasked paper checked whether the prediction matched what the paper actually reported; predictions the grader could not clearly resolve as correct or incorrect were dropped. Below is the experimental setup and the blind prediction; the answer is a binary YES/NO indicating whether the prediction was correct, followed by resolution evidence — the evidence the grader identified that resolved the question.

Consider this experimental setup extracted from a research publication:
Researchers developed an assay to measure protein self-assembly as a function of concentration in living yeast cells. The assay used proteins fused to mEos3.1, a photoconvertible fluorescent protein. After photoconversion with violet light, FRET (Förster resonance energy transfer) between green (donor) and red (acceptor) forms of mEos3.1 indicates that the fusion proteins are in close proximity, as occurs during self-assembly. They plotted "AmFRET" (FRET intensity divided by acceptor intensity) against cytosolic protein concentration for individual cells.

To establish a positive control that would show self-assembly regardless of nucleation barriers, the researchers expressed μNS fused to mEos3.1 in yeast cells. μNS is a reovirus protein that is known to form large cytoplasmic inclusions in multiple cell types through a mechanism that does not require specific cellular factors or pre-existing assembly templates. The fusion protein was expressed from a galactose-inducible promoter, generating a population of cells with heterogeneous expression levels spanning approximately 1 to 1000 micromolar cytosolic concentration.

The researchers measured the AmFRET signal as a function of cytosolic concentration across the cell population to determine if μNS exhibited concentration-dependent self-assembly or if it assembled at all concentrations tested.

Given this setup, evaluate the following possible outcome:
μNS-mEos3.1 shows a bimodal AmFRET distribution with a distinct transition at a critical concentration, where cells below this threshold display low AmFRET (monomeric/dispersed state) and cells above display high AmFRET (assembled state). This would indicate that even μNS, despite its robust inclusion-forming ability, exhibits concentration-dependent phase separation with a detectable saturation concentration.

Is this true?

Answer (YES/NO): NO